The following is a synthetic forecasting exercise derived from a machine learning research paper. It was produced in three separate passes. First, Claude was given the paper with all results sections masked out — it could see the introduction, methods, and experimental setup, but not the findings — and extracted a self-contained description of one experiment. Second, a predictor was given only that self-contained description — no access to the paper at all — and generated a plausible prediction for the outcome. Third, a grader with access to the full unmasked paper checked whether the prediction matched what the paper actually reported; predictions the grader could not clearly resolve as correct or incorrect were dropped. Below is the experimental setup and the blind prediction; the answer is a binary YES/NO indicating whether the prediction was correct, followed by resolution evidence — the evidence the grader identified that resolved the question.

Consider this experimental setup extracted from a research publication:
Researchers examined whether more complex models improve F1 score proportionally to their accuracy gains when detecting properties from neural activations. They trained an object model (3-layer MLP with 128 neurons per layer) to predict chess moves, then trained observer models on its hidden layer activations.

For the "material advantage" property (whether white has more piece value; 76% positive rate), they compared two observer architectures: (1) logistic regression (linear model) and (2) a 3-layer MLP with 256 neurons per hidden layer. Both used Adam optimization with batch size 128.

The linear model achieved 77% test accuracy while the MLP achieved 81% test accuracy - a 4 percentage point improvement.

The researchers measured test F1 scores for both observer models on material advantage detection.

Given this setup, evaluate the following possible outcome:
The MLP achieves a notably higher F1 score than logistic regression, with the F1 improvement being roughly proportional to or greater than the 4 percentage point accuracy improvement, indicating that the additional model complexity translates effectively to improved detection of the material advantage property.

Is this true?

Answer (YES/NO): NO